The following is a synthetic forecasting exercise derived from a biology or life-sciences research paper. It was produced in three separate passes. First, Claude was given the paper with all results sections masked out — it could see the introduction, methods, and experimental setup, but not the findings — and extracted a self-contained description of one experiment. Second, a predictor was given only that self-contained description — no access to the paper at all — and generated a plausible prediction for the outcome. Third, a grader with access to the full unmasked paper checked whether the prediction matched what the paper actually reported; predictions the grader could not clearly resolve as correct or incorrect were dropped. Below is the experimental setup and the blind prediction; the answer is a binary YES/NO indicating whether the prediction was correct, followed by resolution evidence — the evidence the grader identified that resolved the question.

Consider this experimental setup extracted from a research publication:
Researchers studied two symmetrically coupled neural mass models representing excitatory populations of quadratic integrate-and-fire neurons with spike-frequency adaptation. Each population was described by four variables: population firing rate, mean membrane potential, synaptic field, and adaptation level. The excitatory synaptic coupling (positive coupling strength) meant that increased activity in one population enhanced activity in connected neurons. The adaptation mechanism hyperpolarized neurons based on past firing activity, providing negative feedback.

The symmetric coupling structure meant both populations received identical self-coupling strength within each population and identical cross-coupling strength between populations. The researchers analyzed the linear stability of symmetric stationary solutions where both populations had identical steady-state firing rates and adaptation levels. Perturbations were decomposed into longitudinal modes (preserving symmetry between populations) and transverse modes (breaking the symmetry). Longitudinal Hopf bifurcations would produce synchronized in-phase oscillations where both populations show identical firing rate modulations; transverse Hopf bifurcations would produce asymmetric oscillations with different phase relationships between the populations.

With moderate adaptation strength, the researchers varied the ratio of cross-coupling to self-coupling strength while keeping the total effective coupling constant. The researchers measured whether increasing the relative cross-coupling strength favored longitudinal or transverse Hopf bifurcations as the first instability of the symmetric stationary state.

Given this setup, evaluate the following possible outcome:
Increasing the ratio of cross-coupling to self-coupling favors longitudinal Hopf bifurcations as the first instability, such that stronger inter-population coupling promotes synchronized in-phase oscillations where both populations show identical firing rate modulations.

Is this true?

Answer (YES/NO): NO